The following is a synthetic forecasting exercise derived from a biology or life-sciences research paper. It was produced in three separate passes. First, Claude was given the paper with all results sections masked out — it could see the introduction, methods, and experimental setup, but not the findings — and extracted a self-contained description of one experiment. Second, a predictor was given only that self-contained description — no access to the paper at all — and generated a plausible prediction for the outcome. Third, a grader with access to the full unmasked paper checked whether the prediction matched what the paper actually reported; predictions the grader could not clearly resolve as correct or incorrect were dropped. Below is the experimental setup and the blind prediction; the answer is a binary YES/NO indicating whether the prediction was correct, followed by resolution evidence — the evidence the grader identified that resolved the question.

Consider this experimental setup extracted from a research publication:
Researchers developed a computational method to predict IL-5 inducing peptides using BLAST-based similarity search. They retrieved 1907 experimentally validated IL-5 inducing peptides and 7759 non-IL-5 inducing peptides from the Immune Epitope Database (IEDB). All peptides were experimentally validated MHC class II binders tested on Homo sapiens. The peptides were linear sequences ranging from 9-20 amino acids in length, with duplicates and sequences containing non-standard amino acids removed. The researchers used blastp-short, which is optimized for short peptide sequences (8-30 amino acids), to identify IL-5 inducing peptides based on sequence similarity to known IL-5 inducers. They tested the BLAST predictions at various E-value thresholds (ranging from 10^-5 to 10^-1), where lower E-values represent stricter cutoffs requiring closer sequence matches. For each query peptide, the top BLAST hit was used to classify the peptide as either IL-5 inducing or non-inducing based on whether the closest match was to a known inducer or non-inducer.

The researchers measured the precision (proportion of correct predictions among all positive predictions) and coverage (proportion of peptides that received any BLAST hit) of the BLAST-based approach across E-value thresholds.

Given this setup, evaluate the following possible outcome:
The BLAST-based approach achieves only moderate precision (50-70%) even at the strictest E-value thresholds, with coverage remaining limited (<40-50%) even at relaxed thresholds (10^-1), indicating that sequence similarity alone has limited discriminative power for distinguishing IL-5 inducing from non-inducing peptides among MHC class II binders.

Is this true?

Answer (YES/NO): NO